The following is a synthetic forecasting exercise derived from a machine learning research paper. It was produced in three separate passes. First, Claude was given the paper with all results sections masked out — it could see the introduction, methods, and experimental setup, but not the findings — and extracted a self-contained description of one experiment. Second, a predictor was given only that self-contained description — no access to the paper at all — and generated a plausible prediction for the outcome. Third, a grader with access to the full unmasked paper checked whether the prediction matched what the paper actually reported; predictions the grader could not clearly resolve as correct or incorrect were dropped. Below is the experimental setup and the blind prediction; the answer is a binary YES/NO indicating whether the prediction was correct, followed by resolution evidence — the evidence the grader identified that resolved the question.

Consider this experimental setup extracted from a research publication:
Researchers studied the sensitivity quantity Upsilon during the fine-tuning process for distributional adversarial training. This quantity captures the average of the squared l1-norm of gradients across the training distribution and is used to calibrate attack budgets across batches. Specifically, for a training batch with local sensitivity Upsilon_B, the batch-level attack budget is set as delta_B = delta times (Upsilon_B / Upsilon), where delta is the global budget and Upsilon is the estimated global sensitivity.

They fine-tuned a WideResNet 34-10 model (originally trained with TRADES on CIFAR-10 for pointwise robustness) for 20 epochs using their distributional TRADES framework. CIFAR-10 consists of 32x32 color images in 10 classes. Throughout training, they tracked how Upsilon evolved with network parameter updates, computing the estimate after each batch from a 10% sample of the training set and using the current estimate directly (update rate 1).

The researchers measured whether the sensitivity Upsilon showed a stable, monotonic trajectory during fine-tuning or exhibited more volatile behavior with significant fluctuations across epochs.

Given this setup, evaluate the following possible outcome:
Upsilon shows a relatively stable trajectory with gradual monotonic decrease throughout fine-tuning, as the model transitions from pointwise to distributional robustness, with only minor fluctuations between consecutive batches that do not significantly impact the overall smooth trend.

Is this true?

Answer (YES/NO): NO